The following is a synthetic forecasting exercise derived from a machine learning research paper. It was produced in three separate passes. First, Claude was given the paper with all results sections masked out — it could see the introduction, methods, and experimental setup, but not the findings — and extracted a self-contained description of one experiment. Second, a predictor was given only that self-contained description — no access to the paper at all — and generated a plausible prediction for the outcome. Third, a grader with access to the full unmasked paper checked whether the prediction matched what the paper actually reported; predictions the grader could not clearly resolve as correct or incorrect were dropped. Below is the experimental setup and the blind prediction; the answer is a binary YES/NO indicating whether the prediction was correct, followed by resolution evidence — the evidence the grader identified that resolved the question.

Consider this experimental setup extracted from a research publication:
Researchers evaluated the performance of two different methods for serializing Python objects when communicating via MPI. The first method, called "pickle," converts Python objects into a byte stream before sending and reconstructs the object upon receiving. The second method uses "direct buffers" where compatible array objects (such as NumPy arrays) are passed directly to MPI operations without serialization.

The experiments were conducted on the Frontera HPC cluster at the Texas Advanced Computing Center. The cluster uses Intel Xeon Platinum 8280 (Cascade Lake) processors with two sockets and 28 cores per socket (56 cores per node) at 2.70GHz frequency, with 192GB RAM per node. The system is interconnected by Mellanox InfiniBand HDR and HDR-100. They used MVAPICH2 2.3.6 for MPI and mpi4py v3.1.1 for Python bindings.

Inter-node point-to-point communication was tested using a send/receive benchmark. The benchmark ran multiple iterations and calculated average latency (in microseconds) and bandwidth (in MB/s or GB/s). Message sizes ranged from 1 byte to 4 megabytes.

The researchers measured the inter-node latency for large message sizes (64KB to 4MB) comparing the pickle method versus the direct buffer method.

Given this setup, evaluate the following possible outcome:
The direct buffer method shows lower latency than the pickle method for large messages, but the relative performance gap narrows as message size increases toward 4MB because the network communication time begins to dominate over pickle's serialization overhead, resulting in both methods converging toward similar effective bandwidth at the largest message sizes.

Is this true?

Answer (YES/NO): NO